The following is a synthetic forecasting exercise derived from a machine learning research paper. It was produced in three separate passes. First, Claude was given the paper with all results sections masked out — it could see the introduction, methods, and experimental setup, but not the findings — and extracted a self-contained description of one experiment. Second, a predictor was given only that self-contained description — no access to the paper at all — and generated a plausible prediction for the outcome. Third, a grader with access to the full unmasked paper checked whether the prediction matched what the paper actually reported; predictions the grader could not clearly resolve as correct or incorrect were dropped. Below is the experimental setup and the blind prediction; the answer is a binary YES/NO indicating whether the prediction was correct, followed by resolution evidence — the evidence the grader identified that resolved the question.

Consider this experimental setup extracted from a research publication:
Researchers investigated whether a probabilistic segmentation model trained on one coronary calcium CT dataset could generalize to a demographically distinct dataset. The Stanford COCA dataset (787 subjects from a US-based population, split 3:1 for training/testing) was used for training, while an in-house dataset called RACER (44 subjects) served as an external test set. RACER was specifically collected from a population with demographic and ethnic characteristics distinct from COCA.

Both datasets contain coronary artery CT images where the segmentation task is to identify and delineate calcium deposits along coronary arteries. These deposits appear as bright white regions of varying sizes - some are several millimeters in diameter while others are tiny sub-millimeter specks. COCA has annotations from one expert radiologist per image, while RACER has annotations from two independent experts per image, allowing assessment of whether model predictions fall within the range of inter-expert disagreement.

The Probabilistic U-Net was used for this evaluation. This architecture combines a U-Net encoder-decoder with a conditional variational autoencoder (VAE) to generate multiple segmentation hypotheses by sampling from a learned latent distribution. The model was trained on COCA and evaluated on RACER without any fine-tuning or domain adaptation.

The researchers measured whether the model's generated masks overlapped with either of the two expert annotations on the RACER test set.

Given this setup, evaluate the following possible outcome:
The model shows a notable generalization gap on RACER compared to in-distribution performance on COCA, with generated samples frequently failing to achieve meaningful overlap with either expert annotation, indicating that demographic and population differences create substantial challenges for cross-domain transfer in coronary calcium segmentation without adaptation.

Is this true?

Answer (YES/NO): YES